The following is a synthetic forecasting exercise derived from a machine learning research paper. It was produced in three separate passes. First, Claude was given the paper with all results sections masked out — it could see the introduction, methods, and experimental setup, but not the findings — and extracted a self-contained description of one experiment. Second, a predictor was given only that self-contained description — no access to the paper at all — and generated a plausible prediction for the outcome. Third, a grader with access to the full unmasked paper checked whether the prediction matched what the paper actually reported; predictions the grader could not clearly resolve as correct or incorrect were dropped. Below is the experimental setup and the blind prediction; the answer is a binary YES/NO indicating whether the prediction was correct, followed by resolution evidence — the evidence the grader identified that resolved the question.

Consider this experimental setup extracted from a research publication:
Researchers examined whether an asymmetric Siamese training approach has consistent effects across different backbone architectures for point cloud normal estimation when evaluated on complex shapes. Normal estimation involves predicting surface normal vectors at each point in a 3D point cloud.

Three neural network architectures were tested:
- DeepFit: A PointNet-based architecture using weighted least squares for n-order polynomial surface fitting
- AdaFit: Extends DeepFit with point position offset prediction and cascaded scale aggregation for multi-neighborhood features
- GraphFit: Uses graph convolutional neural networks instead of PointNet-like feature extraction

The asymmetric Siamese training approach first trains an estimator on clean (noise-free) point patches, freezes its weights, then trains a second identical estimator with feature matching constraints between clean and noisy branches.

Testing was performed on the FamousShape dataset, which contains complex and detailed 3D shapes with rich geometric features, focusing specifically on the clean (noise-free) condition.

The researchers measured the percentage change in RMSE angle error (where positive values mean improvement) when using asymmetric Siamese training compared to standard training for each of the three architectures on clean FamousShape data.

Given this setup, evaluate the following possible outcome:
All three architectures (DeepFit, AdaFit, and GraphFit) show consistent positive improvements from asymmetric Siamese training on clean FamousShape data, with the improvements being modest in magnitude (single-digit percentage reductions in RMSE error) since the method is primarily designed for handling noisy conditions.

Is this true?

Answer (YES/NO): NO